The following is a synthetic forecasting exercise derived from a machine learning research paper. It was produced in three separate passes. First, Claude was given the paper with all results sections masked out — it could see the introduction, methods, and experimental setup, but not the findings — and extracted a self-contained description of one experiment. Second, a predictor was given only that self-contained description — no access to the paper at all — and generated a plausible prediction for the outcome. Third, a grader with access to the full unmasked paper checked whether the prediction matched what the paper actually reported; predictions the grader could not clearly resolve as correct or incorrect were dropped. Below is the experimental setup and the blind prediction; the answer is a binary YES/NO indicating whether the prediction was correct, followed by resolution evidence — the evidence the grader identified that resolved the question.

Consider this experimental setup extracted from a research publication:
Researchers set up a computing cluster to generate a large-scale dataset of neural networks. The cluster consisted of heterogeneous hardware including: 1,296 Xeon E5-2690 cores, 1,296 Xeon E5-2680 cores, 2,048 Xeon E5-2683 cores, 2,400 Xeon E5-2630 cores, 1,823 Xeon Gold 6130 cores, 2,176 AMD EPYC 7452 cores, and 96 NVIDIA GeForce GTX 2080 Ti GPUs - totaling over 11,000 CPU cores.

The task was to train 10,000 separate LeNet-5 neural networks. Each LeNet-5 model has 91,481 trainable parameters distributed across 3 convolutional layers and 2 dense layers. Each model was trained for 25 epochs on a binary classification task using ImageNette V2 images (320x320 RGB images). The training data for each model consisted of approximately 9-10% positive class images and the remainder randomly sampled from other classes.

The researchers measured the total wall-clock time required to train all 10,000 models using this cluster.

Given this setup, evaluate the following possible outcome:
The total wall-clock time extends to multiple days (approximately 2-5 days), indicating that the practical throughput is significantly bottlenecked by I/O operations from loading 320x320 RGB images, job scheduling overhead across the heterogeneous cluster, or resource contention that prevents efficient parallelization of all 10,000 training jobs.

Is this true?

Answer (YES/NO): NO